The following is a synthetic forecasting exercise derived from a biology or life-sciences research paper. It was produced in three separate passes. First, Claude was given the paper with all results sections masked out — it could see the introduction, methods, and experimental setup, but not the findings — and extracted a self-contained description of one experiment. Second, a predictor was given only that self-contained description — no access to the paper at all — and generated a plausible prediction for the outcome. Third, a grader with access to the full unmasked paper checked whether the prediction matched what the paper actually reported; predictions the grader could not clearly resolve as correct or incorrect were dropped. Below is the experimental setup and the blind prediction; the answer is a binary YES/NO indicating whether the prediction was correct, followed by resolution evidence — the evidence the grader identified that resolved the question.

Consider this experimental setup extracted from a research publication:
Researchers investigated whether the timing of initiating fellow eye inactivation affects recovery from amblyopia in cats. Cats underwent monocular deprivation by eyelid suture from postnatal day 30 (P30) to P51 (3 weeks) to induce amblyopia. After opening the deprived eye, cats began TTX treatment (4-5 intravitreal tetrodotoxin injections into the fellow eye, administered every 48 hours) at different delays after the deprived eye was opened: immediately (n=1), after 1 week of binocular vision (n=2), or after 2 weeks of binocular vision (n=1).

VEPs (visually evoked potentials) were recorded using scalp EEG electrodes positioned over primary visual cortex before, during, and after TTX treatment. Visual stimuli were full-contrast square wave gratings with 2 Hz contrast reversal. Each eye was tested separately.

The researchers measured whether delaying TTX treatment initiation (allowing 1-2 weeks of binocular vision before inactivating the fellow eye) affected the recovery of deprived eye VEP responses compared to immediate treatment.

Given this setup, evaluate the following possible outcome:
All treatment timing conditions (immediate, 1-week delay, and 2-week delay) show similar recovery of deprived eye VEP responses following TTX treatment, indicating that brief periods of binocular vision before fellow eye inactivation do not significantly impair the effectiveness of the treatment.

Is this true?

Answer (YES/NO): YES